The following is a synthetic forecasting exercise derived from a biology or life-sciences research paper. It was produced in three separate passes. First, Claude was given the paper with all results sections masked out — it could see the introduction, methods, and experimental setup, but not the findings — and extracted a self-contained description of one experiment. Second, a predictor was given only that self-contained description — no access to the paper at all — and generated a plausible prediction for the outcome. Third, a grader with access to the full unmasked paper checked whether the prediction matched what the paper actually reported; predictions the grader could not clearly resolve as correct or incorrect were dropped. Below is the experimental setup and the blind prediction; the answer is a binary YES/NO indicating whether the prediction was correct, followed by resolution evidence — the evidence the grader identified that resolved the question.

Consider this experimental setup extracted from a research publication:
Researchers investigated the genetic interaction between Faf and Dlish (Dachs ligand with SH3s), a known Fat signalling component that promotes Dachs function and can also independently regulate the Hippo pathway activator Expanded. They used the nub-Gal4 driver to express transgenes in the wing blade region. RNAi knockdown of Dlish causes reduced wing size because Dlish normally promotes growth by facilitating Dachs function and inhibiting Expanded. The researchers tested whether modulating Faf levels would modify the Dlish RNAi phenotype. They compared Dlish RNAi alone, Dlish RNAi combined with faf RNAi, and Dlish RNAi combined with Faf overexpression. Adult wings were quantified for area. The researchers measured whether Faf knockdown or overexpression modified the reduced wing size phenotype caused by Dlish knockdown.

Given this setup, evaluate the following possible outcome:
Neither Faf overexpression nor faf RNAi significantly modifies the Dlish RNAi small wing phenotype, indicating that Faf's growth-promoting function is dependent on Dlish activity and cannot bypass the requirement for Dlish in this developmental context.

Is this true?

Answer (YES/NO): NO